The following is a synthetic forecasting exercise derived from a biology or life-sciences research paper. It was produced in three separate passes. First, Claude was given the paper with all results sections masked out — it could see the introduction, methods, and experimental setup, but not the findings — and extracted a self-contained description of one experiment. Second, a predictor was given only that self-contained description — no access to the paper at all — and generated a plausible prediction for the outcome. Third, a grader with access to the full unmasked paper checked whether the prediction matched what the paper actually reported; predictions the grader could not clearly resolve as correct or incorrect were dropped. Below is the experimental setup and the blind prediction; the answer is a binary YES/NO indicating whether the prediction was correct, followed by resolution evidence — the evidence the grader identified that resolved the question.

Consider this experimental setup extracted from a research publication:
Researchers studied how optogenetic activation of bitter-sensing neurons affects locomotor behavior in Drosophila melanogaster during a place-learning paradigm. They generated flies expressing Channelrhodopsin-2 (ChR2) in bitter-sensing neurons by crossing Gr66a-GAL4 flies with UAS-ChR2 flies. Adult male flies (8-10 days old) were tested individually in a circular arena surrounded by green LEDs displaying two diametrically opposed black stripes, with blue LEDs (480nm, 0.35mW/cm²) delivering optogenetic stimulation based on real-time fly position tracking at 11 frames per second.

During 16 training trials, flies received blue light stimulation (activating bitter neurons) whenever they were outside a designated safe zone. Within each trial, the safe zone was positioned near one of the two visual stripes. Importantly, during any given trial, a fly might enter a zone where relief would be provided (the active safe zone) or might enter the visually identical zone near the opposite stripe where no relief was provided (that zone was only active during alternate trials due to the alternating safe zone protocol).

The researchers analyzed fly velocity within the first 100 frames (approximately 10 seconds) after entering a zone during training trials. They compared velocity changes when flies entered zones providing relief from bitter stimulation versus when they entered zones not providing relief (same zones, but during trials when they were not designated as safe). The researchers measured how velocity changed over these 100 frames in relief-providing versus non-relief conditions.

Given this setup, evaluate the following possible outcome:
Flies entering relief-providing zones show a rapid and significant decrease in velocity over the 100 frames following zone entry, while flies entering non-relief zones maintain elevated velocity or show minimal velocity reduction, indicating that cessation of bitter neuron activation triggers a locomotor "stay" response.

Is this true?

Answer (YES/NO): YES